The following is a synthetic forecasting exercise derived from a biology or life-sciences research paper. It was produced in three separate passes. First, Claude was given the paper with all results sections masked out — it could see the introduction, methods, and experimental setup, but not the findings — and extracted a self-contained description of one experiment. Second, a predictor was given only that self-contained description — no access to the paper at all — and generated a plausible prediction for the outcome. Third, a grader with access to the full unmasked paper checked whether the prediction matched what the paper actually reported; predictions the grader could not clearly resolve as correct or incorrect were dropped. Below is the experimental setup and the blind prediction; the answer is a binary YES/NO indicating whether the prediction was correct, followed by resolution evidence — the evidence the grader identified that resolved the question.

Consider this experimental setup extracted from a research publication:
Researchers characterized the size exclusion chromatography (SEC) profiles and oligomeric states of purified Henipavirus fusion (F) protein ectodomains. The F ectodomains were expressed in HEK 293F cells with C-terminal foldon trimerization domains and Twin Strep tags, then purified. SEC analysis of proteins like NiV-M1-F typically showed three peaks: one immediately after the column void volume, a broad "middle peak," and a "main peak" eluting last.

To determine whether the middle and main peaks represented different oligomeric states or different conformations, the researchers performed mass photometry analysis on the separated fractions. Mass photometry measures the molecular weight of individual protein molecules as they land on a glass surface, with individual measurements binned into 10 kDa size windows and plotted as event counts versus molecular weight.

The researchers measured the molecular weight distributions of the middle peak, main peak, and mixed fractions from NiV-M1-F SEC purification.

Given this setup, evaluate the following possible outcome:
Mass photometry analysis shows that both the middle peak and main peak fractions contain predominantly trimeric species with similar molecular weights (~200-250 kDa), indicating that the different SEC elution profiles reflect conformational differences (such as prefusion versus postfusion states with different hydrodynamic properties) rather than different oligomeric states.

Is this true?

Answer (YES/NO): NO